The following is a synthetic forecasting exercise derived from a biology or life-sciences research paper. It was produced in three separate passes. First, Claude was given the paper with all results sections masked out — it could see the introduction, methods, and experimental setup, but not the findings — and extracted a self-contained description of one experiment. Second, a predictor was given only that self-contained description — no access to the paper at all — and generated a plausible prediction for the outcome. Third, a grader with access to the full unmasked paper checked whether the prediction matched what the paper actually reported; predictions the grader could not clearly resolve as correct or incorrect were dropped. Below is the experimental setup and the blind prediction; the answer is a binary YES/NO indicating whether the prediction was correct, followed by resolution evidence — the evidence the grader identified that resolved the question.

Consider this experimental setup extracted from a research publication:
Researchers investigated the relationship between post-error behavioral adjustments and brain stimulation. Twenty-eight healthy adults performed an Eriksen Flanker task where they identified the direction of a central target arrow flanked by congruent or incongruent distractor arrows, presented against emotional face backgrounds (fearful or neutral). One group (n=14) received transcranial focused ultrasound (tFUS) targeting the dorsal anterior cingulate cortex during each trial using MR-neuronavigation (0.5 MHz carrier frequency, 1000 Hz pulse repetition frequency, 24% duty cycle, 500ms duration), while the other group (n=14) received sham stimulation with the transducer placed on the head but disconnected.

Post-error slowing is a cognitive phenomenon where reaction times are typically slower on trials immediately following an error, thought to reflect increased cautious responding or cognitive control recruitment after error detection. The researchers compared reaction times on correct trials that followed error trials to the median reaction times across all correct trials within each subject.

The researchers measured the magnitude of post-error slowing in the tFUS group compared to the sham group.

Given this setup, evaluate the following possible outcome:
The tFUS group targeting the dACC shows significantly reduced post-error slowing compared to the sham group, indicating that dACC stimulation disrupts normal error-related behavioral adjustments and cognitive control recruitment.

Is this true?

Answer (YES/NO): NO